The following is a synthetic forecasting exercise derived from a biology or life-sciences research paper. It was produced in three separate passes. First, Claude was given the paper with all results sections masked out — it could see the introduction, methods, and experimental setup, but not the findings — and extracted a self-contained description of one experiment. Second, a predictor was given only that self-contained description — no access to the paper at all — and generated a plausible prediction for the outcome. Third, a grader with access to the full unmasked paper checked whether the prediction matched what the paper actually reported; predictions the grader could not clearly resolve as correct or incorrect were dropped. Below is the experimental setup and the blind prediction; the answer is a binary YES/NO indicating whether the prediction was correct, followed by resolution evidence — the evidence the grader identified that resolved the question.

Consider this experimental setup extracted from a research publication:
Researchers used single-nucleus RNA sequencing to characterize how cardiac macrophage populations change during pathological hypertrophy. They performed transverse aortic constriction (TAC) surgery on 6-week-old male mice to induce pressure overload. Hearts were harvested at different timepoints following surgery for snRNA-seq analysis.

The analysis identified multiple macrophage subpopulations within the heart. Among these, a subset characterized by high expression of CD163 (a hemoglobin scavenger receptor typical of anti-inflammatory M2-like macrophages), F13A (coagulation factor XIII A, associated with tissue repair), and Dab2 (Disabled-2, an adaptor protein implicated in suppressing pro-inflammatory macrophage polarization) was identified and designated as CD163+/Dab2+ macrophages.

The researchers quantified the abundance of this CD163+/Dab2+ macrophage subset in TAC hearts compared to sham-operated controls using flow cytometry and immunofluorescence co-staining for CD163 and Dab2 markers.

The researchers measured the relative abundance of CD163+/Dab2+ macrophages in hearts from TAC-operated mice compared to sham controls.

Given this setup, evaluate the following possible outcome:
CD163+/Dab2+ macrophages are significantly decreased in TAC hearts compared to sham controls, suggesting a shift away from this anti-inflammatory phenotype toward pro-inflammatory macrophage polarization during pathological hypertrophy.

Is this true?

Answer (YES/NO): YES